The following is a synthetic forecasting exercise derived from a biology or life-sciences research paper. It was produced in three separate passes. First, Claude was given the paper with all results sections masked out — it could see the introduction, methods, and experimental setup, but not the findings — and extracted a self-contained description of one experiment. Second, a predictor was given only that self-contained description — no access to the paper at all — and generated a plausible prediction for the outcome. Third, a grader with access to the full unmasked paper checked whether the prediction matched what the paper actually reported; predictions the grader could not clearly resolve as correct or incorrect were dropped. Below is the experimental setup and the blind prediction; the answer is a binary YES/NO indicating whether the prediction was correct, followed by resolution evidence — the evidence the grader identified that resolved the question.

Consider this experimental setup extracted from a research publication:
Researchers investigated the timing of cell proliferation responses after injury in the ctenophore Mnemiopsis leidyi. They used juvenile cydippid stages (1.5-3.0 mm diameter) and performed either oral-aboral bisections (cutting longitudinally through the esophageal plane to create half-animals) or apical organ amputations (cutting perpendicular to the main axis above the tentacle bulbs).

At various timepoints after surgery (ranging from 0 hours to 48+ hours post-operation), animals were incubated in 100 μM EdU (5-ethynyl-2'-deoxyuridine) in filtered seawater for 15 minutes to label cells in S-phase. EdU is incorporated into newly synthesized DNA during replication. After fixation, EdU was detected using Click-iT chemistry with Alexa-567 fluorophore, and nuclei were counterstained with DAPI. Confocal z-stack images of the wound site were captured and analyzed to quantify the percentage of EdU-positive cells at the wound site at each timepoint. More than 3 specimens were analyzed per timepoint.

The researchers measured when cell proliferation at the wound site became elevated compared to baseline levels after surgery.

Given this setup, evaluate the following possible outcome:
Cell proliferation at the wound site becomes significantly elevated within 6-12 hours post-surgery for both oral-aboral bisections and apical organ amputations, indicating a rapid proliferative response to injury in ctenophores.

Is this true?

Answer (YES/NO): NO